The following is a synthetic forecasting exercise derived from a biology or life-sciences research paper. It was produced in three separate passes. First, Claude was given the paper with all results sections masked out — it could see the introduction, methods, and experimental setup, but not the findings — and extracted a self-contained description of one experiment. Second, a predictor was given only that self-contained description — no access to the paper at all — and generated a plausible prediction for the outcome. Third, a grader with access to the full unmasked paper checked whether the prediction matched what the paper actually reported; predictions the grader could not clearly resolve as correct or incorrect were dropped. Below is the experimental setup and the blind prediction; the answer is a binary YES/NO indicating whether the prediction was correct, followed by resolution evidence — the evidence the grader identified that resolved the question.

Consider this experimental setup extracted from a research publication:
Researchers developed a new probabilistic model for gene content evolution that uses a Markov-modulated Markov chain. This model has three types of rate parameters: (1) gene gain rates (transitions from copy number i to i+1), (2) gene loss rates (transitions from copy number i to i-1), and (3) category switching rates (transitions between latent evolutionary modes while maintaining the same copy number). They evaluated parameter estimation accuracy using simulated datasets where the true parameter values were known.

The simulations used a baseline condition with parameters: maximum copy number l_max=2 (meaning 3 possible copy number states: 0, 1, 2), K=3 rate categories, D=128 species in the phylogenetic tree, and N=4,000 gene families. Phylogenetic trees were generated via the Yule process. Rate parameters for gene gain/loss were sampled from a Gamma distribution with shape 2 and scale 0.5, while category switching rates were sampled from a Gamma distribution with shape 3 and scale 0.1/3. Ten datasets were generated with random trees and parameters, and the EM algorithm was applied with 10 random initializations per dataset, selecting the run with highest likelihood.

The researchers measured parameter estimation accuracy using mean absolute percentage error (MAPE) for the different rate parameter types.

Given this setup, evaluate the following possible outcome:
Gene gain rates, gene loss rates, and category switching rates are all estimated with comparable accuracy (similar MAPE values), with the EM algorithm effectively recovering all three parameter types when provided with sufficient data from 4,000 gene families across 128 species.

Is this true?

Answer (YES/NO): NO